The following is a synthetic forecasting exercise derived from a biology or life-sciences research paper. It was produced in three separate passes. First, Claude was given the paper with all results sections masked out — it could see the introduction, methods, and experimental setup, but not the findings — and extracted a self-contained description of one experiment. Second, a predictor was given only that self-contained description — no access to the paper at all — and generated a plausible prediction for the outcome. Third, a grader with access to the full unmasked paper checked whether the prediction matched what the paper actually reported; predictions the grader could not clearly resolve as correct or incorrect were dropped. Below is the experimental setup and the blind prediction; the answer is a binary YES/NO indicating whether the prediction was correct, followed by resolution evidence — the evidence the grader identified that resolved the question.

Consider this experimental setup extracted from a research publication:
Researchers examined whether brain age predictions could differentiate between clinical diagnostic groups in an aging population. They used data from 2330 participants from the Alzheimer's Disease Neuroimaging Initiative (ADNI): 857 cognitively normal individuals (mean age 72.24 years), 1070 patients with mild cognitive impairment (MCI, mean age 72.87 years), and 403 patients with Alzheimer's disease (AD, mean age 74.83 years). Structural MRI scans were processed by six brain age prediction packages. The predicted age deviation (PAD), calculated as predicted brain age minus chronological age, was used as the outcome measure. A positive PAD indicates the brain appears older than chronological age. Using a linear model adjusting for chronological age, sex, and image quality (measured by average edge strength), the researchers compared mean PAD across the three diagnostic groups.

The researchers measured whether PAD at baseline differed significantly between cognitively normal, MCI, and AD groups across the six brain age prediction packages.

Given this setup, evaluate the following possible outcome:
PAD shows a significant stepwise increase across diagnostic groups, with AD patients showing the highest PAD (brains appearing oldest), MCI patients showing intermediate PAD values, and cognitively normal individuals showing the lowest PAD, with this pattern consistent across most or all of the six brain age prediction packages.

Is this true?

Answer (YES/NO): YES